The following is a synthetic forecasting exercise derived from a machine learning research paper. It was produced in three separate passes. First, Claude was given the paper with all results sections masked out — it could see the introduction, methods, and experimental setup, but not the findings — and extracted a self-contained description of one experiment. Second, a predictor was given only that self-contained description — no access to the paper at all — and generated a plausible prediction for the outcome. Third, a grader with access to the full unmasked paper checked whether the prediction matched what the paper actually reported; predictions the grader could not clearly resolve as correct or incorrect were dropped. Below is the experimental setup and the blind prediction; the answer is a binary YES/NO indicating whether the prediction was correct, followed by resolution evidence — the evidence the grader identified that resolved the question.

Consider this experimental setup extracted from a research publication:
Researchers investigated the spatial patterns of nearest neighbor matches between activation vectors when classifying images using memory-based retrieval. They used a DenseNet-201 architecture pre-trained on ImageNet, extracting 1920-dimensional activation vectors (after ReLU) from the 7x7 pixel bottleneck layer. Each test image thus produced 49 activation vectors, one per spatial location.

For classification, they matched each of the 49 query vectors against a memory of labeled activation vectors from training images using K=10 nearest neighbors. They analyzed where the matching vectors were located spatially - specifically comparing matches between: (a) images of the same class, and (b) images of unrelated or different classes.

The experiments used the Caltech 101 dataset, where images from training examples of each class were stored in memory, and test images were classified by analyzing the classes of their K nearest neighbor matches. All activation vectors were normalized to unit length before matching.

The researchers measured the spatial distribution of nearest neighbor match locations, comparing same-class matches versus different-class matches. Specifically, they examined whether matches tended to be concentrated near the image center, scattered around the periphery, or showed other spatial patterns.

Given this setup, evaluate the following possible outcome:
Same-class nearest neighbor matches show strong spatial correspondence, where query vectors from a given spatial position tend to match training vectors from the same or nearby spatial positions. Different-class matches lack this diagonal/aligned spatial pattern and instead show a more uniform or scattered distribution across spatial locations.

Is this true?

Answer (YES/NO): NO